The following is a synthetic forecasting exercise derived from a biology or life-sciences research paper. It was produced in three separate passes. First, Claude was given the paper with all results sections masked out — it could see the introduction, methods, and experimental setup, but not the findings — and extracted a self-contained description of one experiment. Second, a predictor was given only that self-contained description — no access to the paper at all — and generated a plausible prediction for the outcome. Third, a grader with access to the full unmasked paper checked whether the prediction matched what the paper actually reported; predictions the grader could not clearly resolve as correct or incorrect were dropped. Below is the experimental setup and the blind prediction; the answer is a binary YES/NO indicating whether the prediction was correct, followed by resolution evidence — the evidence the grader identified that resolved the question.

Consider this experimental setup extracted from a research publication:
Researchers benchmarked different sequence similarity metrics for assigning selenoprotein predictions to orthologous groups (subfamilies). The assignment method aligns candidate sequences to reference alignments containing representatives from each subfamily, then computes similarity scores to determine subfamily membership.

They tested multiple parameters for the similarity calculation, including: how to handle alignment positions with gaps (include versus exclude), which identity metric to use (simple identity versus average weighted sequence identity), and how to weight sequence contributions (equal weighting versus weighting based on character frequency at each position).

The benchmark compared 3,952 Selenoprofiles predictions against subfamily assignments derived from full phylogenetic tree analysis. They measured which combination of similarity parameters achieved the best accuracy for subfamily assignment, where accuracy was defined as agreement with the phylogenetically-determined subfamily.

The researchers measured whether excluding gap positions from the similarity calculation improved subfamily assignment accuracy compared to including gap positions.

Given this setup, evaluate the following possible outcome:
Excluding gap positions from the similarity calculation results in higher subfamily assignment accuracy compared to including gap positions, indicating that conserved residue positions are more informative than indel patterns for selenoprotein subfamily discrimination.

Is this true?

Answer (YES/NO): YES